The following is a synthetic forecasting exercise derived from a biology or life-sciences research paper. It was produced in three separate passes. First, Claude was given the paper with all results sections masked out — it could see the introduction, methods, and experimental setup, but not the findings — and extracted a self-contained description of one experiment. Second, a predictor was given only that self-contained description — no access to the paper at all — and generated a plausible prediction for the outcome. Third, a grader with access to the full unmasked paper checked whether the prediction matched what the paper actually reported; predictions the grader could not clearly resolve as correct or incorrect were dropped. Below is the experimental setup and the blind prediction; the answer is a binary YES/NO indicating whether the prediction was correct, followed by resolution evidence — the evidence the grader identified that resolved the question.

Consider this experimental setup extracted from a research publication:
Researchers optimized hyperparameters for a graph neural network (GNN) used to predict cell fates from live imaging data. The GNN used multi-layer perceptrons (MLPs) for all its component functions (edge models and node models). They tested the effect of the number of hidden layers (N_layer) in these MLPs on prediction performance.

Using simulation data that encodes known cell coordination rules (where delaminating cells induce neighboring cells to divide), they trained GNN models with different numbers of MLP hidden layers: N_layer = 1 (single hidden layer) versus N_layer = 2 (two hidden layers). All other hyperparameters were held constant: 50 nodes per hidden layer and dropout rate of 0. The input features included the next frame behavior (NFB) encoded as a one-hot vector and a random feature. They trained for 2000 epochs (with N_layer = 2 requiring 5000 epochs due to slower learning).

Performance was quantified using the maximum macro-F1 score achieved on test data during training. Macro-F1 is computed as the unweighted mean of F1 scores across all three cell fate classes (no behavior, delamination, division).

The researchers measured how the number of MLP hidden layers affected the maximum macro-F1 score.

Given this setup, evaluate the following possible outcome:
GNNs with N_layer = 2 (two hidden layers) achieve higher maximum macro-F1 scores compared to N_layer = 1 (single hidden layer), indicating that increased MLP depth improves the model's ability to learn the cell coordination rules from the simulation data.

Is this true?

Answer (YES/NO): NO